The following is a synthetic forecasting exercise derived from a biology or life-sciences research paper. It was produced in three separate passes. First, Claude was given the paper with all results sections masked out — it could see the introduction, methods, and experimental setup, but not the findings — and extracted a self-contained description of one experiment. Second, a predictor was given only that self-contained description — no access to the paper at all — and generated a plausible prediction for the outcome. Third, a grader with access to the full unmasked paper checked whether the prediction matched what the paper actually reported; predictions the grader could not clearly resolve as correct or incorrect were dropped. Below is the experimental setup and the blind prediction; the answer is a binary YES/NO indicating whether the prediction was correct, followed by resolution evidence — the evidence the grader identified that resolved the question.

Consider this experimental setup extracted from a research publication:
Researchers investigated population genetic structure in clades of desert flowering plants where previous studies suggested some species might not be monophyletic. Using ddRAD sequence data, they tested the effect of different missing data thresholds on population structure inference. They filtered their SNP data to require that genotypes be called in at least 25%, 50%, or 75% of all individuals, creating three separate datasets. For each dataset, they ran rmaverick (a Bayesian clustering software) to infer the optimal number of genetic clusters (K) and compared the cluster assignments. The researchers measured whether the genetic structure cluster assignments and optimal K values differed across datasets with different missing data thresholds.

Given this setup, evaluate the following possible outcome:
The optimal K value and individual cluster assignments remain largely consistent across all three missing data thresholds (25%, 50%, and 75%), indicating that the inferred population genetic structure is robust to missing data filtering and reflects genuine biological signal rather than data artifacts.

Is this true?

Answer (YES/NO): YES